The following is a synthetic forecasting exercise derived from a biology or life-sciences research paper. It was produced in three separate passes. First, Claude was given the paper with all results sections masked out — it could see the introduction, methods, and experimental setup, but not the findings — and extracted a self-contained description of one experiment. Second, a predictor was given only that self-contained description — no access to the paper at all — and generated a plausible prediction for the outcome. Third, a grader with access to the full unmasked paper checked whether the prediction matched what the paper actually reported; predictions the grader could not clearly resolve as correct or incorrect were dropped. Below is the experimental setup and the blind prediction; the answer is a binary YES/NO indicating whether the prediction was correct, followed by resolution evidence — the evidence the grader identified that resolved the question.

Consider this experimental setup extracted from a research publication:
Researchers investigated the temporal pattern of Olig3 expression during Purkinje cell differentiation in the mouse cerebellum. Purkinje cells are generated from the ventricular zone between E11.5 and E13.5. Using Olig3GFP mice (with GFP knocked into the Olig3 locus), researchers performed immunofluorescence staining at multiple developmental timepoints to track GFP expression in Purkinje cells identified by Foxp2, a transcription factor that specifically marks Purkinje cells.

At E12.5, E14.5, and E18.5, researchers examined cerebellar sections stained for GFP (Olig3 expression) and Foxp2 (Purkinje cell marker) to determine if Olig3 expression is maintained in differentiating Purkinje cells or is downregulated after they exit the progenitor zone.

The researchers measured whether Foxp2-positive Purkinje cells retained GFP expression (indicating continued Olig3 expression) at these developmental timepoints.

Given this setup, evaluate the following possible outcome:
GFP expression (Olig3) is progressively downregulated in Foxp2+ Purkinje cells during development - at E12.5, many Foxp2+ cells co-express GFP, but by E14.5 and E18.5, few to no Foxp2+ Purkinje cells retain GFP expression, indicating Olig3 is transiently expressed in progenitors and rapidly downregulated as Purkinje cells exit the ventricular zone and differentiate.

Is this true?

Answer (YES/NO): NO